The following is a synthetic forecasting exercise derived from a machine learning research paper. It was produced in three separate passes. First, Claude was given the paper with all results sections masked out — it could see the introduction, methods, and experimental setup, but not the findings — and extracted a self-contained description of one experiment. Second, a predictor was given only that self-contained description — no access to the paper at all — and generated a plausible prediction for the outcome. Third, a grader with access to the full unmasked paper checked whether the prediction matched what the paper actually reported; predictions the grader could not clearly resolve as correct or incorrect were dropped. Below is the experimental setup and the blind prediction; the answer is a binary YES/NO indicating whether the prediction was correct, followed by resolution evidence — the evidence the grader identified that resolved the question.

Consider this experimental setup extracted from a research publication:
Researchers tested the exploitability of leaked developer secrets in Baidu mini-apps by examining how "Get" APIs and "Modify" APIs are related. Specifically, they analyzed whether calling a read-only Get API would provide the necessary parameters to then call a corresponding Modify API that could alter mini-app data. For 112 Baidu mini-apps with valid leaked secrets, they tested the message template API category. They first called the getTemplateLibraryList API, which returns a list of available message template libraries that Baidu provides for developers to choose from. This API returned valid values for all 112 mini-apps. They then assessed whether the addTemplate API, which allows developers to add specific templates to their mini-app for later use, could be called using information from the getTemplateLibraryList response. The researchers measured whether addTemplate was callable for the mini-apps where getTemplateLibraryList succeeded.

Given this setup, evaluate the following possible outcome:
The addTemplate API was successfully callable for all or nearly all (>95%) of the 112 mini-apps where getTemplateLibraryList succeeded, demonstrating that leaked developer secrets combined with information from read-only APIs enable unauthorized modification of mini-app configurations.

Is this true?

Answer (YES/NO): YES